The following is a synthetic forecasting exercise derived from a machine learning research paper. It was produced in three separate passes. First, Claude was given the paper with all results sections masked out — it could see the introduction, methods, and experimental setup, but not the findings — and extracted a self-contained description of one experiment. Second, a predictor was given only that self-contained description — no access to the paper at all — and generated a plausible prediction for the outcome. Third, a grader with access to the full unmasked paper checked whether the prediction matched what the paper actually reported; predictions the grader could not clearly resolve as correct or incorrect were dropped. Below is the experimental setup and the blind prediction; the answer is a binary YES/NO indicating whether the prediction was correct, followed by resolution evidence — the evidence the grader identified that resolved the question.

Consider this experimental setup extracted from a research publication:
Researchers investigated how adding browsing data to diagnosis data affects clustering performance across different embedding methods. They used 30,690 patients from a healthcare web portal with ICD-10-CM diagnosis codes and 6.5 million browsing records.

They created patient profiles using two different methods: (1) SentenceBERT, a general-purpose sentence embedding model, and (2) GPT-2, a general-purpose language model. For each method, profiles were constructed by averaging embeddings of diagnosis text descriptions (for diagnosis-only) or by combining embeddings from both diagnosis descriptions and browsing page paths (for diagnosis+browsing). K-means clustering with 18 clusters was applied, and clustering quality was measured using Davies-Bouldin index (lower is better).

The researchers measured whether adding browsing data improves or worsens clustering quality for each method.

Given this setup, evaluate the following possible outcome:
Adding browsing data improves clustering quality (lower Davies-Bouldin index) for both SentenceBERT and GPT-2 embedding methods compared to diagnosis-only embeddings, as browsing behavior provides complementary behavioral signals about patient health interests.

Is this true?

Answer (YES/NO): YES